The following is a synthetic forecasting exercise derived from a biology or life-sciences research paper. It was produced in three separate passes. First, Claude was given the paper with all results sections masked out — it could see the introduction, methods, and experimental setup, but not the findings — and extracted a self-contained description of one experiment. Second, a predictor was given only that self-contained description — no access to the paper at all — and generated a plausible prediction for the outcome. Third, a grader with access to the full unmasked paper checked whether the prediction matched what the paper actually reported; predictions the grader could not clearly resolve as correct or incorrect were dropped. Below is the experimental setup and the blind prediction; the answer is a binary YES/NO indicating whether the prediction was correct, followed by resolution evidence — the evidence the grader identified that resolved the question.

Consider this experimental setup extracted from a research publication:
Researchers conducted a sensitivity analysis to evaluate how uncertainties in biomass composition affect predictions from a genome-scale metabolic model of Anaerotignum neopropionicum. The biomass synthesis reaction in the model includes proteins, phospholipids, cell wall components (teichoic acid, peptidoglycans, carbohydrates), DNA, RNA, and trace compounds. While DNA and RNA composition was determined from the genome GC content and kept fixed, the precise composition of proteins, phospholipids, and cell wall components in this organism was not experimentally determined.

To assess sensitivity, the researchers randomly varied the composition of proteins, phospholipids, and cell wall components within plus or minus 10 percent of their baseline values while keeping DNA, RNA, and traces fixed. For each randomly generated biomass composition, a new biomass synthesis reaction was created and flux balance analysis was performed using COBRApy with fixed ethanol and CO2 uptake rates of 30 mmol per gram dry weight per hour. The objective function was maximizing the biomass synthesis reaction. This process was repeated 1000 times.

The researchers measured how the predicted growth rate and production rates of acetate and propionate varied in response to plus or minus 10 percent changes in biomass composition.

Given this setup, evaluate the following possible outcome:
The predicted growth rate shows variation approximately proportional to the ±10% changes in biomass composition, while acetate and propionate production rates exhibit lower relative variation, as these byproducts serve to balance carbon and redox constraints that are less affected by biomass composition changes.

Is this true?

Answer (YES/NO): NO